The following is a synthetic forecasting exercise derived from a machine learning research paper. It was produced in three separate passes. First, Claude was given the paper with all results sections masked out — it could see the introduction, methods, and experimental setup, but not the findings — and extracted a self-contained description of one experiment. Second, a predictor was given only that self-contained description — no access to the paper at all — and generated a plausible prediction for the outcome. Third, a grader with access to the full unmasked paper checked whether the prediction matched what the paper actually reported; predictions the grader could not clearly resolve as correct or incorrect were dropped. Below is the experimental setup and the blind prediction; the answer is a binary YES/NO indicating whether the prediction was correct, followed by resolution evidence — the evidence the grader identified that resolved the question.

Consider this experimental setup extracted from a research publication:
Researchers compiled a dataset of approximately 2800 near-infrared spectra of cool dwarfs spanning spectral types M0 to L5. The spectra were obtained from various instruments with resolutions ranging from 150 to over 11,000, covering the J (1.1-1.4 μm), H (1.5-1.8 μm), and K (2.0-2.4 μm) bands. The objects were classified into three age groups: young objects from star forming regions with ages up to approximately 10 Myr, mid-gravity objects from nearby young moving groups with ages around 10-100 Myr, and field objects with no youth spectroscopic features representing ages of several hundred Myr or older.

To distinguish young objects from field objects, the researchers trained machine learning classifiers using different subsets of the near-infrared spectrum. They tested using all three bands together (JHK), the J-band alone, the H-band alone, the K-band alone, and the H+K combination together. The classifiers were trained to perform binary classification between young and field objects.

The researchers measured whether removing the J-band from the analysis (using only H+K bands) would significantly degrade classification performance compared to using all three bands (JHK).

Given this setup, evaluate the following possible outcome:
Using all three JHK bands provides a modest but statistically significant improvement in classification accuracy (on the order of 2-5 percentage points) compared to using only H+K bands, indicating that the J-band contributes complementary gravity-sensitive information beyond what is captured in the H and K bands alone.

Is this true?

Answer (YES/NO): NO